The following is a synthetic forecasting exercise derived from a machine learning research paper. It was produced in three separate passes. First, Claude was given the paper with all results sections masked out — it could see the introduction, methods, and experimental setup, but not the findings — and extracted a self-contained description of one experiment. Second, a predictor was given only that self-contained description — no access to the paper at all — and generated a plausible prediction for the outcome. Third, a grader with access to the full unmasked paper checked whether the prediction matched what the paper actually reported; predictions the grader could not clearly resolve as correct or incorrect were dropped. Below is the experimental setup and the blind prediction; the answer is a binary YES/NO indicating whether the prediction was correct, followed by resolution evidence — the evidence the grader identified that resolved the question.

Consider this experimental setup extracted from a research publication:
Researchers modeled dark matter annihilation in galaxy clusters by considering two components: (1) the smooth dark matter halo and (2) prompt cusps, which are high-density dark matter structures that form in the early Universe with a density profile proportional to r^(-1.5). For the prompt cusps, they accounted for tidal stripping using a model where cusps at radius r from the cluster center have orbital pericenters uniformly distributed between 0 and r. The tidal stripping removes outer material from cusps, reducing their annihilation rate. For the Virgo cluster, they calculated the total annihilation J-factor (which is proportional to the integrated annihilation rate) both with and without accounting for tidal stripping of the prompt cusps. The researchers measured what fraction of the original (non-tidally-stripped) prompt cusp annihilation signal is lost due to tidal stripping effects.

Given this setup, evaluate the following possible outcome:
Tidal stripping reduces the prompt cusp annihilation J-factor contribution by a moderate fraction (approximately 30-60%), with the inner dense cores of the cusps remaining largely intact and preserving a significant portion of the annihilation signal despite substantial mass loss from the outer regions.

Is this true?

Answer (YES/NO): NO